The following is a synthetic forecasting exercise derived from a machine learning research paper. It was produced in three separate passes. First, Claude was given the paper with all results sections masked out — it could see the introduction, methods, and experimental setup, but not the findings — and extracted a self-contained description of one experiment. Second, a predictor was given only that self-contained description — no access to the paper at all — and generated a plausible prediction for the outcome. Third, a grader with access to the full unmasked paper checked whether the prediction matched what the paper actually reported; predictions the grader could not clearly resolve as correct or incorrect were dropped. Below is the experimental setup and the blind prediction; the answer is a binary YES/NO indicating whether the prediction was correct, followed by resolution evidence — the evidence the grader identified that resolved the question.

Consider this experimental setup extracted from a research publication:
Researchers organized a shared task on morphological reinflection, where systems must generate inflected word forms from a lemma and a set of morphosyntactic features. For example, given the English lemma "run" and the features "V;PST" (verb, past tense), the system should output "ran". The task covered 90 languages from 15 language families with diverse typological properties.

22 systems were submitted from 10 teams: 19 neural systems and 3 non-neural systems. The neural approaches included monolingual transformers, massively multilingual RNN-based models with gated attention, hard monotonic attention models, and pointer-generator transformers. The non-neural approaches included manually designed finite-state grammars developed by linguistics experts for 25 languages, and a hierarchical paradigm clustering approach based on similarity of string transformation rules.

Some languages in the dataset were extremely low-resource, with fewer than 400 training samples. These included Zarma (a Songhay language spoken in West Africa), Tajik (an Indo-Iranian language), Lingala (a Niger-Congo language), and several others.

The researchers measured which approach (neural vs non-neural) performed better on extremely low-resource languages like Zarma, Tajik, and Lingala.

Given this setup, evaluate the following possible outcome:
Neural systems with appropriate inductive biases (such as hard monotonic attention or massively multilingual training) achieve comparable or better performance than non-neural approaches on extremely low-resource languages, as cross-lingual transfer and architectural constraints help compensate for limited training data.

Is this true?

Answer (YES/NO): NO